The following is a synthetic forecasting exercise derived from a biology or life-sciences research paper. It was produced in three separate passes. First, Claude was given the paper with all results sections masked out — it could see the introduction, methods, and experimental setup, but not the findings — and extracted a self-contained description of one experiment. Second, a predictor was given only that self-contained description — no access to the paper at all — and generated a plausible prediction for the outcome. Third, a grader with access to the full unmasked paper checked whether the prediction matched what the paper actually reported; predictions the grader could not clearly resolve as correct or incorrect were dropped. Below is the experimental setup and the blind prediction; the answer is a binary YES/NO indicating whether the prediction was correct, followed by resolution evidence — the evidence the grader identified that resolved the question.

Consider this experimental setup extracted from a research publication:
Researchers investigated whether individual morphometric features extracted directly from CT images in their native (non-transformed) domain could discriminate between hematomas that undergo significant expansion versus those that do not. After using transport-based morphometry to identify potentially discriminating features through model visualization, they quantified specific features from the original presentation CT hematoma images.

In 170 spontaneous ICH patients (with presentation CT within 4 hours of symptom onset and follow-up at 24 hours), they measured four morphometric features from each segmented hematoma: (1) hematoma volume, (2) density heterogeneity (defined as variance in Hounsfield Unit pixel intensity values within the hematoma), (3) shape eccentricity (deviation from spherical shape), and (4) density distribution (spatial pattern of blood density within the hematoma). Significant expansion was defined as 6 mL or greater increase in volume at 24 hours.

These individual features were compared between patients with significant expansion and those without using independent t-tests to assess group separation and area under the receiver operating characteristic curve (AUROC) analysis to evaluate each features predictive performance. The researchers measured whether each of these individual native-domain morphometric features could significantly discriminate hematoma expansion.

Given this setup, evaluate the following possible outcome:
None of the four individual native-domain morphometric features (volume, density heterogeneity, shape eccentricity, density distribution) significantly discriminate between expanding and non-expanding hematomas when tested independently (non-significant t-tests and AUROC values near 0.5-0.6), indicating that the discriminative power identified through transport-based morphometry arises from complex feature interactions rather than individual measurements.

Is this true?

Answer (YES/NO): NO